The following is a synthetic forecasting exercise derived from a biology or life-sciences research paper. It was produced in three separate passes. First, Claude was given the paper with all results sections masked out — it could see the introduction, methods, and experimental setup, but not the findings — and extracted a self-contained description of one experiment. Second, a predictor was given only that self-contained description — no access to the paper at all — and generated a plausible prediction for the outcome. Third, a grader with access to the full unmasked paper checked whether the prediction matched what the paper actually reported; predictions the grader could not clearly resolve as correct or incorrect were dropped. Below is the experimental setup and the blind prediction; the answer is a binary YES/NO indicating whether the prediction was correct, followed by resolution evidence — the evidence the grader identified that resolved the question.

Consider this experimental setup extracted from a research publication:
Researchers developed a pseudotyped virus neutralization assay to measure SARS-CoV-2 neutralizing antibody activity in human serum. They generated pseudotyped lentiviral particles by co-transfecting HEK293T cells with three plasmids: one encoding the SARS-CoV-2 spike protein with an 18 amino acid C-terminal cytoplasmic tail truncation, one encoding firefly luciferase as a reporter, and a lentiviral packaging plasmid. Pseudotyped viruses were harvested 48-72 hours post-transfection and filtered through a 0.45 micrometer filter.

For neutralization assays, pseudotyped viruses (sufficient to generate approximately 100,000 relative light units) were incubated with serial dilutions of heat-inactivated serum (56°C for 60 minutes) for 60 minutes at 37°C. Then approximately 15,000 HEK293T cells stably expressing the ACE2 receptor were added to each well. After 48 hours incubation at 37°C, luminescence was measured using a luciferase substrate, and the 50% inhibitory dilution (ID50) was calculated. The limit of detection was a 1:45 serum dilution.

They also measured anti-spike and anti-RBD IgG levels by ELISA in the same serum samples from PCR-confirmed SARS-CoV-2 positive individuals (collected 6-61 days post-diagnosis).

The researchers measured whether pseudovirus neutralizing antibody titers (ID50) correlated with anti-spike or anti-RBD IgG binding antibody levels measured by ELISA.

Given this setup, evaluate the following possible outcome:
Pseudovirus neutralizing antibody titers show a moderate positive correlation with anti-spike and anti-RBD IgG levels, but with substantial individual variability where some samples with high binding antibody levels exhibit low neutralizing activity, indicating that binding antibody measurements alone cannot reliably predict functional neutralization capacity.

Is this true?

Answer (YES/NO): NO